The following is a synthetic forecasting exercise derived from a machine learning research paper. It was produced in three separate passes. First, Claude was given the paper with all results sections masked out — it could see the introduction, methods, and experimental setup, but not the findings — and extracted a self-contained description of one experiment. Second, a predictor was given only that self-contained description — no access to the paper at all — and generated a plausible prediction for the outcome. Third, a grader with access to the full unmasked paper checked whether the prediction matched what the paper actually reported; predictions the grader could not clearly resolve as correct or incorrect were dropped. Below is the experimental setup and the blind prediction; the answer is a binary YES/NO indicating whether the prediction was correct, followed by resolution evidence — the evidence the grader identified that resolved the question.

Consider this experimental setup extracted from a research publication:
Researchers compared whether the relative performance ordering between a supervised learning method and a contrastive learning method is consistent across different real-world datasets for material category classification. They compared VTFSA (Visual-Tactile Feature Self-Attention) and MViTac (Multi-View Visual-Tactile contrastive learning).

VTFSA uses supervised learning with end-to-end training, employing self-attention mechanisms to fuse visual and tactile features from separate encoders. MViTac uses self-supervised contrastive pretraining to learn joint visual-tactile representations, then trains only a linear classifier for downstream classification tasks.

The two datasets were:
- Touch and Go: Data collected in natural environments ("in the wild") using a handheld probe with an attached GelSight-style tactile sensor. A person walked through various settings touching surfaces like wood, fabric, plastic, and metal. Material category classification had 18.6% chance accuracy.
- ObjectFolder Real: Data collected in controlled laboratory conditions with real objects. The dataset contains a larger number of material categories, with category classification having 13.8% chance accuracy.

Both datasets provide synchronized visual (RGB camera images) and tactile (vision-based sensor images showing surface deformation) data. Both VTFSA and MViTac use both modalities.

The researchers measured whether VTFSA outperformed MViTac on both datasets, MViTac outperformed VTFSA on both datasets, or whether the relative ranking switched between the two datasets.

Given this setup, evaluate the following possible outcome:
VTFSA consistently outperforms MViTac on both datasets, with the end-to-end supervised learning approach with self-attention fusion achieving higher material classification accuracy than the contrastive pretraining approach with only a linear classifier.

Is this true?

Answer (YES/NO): NO